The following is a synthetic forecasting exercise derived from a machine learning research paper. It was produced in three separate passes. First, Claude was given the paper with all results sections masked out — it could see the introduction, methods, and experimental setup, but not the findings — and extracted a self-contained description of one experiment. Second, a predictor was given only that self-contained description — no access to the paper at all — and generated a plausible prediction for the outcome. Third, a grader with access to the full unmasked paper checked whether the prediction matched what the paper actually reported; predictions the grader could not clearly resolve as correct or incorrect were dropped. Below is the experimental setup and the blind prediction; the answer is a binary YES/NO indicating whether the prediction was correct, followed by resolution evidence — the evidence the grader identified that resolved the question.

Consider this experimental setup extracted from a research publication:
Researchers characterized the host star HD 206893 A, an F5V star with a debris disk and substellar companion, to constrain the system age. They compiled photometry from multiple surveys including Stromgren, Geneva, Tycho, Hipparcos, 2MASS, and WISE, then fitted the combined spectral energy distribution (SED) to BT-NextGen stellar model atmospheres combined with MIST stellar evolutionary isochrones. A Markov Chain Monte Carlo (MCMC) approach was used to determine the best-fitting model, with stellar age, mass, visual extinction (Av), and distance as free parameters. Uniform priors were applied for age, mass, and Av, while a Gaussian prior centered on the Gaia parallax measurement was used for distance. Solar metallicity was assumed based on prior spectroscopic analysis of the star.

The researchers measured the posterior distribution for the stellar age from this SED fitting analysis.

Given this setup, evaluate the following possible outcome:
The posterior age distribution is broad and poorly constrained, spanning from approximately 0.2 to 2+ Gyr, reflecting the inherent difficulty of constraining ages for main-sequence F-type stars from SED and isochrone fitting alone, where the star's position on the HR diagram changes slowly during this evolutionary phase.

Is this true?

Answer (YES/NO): NO